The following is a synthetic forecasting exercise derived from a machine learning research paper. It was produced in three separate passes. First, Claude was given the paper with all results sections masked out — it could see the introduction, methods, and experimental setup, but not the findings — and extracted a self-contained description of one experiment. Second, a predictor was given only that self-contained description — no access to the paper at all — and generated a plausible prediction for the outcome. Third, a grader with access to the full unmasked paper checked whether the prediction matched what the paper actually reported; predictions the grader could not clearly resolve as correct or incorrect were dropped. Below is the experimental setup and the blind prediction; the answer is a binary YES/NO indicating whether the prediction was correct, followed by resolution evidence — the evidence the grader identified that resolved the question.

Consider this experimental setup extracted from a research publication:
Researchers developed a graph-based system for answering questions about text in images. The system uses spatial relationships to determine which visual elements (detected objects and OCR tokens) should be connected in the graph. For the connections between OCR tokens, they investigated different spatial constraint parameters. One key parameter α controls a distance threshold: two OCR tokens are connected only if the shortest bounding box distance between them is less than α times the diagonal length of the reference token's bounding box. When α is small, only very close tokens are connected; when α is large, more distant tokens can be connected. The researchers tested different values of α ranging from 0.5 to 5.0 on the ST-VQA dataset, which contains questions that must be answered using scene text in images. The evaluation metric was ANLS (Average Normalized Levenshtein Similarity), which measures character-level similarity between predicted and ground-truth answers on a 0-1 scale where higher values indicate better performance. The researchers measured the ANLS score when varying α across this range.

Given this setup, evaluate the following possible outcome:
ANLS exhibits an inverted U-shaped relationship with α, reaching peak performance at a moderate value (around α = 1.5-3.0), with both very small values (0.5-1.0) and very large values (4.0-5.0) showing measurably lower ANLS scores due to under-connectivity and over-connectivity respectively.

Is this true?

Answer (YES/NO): NO